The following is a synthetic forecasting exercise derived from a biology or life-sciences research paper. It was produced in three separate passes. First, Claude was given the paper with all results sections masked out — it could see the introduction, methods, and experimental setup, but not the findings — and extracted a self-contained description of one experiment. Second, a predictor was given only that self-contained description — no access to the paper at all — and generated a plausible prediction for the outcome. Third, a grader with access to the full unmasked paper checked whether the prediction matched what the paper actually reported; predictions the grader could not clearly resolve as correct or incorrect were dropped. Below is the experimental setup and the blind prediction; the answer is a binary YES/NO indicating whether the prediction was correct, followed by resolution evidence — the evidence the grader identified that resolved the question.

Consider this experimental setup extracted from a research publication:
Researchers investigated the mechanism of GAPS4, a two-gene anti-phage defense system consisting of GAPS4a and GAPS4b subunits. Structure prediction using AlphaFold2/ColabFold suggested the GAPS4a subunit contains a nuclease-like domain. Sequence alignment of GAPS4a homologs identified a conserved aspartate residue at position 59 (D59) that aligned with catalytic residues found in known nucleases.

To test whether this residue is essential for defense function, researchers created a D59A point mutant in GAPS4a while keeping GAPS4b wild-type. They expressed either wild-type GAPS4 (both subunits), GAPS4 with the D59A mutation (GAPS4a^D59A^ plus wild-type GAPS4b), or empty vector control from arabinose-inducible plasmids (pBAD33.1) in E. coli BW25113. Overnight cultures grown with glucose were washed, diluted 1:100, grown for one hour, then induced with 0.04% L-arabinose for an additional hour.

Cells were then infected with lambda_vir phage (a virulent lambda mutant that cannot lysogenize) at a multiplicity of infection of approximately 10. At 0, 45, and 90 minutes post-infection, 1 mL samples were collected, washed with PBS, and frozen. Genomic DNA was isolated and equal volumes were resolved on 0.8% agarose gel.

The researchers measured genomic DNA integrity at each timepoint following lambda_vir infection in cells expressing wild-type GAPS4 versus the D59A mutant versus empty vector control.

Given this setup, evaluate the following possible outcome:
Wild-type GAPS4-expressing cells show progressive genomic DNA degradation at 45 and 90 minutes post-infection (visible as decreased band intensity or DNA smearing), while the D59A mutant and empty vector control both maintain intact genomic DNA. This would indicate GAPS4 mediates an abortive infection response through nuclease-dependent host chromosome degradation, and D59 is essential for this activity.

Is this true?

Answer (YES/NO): YES